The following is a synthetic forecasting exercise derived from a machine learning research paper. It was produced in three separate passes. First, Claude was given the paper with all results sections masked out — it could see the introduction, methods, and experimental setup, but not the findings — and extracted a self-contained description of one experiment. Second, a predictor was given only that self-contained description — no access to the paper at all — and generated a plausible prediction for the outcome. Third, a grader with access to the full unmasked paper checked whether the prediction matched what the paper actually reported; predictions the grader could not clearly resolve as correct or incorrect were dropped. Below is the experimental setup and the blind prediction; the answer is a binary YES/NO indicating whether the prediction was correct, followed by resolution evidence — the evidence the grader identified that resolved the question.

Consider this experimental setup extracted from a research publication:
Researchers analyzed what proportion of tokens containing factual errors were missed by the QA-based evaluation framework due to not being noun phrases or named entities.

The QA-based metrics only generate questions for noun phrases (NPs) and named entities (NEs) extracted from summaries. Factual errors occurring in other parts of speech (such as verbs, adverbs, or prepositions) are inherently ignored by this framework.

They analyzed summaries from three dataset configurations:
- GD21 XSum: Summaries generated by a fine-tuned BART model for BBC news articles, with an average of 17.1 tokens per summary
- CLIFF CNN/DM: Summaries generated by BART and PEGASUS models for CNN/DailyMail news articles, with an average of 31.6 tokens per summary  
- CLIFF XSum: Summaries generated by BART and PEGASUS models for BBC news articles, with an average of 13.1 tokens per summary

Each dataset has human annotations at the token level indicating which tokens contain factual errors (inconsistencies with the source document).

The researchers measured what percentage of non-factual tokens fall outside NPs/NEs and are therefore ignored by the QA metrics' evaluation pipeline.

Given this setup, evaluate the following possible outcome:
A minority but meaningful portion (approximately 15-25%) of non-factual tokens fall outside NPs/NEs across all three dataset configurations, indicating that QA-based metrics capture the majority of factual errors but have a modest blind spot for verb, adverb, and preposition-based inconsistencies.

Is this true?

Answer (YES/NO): NO